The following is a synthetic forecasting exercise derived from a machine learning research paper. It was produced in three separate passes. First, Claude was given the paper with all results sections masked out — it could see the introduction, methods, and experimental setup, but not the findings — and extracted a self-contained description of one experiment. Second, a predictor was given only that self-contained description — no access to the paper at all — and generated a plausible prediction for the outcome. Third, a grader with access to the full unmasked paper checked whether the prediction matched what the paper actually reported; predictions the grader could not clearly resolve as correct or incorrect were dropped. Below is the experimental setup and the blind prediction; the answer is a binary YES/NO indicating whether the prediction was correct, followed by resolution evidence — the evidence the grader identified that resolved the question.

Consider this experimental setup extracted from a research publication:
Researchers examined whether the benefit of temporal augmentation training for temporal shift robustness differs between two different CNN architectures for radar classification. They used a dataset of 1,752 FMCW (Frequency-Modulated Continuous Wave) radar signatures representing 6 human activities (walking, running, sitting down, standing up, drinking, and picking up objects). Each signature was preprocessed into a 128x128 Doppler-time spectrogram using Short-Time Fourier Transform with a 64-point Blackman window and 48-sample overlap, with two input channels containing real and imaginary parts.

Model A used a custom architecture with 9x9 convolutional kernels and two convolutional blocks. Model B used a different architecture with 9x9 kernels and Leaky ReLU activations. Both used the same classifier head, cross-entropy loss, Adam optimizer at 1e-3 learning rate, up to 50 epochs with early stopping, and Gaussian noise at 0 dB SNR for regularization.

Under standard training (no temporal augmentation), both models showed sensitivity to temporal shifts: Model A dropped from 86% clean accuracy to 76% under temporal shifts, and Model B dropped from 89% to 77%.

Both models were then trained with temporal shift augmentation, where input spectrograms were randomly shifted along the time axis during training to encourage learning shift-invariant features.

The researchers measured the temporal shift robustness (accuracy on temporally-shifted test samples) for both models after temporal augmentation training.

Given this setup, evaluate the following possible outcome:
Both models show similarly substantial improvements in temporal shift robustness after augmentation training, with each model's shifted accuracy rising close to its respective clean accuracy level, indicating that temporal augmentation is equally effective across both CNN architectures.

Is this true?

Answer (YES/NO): NO